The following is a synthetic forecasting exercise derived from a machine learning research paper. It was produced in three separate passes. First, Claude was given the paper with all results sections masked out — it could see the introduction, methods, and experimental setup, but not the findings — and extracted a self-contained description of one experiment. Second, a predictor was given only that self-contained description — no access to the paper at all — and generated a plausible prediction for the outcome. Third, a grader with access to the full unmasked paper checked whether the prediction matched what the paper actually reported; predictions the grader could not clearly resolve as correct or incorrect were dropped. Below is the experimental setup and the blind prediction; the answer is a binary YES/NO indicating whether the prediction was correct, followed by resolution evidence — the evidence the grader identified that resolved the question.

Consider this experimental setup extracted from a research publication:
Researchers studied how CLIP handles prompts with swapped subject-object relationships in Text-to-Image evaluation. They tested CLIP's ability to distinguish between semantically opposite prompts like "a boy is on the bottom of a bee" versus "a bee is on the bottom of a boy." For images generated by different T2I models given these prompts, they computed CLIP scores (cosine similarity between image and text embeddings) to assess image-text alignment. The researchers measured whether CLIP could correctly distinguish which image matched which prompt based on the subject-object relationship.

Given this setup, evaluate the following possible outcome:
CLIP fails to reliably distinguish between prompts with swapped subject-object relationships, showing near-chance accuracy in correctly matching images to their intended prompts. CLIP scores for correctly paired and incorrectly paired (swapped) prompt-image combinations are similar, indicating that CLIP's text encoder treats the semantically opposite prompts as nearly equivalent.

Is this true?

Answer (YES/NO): YES